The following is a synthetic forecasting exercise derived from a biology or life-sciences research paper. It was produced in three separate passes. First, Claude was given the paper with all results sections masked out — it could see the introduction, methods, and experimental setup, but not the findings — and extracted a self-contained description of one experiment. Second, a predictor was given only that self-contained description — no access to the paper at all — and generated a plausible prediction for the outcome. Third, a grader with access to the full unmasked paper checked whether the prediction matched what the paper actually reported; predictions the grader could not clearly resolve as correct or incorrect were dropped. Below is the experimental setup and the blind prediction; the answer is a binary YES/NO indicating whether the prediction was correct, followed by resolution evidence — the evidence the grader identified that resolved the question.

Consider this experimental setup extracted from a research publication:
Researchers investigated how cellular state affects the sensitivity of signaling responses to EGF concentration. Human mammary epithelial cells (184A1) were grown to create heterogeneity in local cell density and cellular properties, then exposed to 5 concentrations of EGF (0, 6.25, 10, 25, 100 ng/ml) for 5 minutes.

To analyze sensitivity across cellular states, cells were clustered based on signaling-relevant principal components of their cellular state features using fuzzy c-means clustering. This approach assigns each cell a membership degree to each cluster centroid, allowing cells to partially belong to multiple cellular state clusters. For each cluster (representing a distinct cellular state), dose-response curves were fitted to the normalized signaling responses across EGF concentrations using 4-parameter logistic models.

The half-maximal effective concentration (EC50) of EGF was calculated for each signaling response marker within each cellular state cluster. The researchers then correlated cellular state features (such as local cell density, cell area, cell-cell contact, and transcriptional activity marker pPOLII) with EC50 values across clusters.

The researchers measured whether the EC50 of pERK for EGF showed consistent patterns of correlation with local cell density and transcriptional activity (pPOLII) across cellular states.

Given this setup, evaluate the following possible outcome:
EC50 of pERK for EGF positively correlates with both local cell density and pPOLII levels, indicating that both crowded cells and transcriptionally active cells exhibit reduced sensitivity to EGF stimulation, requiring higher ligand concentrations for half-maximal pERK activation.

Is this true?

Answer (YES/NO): NO